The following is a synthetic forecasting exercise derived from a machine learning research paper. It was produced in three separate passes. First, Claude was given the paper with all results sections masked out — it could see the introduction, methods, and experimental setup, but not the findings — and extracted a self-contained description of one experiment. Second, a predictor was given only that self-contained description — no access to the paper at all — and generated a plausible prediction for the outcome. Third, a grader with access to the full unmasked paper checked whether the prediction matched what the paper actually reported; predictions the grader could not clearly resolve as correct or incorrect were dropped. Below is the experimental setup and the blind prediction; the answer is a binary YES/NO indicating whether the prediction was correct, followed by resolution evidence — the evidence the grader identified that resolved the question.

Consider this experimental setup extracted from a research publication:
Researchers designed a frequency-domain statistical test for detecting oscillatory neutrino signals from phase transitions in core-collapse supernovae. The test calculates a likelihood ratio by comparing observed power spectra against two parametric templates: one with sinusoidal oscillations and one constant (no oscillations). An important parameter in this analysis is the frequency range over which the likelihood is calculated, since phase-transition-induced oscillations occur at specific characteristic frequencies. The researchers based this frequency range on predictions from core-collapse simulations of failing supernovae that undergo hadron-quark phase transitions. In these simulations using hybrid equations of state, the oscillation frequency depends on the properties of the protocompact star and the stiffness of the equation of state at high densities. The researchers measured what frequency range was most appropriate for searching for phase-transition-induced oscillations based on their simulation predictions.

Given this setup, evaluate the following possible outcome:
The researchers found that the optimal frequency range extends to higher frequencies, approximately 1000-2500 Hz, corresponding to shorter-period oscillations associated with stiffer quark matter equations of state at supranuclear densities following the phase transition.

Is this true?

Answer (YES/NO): NO